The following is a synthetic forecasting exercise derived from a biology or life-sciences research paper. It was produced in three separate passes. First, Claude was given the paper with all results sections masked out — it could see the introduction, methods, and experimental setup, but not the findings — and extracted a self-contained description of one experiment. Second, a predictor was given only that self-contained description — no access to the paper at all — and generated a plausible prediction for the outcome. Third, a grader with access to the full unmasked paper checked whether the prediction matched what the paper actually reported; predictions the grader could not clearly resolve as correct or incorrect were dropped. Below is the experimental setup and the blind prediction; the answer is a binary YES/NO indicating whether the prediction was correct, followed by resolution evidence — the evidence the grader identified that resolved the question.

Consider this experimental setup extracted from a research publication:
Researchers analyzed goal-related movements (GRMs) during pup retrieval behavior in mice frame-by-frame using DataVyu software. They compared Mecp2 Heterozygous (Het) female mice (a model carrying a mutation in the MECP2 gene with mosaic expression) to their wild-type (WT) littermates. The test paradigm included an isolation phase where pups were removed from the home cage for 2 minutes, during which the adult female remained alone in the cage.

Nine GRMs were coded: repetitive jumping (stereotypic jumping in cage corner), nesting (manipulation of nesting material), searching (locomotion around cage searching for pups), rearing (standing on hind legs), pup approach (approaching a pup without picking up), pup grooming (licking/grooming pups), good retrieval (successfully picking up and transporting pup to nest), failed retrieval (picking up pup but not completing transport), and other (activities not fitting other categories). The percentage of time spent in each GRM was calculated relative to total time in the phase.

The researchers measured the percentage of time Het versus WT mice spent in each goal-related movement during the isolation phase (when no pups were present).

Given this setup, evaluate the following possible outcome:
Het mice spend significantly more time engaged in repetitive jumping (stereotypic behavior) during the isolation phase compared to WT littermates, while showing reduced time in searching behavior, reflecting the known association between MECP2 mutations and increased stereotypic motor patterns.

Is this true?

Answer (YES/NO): NO